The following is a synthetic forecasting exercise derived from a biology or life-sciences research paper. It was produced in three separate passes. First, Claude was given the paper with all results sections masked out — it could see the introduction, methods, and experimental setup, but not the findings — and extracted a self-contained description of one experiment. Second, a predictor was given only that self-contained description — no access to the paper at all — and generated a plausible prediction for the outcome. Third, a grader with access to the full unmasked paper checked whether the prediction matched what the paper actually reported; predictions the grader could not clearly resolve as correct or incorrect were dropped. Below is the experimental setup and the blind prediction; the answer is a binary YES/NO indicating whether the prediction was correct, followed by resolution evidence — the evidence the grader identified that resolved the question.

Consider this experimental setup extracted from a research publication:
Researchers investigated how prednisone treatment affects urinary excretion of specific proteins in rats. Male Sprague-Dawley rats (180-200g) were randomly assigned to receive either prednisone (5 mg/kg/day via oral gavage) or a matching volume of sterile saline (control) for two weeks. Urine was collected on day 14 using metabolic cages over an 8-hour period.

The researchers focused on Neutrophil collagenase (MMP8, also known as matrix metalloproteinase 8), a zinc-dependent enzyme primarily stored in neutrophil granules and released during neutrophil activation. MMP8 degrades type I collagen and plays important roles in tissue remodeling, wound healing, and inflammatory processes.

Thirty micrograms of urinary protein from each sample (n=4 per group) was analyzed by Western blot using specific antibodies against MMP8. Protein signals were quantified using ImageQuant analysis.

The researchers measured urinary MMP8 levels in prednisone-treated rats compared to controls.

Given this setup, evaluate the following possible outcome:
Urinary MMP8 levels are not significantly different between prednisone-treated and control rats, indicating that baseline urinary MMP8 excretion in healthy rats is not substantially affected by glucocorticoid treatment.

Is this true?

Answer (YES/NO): NO